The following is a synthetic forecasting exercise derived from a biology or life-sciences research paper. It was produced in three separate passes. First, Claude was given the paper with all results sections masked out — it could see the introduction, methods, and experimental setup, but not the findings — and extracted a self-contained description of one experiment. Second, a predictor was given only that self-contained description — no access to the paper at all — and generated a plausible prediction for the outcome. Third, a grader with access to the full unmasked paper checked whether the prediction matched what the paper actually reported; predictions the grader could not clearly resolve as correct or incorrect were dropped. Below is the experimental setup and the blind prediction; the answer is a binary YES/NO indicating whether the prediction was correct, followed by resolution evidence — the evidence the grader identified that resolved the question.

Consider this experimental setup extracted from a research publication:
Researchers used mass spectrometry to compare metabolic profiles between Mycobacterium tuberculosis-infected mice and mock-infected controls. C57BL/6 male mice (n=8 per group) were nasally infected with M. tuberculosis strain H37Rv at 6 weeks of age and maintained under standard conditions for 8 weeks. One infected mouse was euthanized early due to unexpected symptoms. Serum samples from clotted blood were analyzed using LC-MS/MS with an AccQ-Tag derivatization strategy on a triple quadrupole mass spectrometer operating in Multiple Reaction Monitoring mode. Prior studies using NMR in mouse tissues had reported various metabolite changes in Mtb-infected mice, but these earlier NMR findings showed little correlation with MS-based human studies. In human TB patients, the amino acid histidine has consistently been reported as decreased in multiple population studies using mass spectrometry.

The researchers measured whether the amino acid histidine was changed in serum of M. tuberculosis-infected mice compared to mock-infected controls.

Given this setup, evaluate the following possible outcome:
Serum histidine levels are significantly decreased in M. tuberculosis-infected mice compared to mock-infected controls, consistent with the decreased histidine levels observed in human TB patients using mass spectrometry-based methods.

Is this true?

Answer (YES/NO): YES